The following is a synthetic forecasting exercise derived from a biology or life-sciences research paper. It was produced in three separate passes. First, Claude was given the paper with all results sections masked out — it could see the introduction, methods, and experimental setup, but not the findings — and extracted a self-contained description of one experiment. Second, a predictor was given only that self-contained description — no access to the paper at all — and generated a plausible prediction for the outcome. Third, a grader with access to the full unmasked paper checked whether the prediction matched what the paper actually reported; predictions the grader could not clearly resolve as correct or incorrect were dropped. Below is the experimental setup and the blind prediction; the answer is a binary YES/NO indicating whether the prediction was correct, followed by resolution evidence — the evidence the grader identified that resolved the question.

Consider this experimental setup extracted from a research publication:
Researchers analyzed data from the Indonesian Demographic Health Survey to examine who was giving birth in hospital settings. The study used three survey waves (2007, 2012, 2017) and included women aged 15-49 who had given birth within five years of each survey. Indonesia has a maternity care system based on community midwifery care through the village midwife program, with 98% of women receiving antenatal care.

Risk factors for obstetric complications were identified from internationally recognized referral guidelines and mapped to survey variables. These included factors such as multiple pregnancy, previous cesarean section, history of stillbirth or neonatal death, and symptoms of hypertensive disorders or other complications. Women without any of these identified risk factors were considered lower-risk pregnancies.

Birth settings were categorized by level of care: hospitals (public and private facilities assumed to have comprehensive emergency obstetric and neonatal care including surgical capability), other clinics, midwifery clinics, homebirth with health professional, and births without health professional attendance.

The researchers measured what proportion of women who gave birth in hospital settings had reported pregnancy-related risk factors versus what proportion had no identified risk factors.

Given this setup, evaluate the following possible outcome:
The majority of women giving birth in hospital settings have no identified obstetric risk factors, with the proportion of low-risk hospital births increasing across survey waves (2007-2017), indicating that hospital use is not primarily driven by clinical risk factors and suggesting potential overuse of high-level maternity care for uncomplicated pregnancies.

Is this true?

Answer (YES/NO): NO